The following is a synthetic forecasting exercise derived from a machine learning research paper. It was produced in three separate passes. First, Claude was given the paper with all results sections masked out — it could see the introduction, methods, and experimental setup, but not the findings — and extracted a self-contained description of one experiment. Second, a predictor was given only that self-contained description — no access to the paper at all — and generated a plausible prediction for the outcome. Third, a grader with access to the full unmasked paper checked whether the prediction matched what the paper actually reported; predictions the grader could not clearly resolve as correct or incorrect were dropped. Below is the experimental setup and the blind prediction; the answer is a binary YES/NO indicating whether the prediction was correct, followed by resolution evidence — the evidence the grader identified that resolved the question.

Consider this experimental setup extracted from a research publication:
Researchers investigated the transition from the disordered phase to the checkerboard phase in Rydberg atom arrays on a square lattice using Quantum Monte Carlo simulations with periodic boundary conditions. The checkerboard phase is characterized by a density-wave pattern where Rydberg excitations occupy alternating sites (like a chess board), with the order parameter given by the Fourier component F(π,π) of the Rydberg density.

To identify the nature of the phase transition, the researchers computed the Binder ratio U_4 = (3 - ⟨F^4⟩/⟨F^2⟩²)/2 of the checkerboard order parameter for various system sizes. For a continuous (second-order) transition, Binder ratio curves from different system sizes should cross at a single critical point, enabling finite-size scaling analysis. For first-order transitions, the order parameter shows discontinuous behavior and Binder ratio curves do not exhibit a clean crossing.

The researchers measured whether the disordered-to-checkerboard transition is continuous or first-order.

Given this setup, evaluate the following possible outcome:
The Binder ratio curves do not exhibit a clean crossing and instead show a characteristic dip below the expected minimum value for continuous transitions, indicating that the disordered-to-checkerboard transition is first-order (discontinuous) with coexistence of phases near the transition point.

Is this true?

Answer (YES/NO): NO